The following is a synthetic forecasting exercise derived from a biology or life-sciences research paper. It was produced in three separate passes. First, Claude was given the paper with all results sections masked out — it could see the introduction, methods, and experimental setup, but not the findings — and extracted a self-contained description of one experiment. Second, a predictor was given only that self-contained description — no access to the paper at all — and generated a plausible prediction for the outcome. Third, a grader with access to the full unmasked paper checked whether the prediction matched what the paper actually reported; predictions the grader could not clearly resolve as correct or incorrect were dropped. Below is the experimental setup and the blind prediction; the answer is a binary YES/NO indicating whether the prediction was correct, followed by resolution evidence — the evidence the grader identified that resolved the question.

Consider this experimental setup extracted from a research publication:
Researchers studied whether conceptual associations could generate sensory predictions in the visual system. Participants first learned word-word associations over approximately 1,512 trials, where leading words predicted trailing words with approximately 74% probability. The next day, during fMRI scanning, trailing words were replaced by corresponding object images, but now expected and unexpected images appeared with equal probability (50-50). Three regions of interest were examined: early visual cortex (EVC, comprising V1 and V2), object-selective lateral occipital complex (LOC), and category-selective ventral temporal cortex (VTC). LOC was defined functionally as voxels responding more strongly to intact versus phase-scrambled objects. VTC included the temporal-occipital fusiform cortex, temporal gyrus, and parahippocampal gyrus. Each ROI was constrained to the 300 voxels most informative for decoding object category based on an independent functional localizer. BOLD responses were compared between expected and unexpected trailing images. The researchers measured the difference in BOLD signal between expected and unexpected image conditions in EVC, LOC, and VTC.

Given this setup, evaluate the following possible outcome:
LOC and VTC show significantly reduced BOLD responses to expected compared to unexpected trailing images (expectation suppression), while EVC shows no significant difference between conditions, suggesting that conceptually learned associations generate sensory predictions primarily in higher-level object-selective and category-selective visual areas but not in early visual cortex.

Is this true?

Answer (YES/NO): NO